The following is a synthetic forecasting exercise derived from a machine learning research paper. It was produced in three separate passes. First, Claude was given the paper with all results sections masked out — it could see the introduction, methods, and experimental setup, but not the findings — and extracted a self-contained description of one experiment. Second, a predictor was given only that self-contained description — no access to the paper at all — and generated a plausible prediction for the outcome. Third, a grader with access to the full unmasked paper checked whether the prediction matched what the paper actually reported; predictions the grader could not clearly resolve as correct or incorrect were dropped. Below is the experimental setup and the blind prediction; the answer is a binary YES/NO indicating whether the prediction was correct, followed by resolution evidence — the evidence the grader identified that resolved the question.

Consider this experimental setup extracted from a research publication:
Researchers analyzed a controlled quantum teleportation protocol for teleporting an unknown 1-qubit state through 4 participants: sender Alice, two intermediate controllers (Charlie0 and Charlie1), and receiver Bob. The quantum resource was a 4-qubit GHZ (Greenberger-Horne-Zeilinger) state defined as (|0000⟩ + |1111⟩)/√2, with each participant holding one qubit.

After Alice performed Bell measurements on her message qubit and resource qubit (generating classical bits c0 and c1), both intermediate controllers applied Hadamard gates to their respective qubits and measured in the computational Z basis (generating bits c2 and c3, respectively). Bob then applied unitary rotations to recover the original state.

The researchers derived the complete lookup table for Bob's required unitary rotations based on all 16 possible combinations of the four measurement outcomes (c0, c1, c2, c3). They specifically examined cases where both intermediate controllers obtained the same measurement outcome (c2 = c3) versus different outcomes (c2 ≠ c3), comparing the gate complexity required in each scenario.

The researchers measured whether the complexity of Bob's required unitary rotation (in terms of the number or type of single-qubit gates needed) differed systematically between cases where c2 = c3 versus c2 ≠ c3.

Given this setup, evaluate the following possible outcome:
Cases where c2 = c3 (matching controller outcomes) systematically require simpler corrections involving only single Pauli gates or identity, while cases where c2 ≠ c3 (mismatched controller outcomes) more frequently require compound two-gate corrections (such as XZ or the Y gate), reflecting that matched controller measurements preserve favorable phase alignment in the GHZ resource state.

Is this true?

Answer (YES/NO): NO